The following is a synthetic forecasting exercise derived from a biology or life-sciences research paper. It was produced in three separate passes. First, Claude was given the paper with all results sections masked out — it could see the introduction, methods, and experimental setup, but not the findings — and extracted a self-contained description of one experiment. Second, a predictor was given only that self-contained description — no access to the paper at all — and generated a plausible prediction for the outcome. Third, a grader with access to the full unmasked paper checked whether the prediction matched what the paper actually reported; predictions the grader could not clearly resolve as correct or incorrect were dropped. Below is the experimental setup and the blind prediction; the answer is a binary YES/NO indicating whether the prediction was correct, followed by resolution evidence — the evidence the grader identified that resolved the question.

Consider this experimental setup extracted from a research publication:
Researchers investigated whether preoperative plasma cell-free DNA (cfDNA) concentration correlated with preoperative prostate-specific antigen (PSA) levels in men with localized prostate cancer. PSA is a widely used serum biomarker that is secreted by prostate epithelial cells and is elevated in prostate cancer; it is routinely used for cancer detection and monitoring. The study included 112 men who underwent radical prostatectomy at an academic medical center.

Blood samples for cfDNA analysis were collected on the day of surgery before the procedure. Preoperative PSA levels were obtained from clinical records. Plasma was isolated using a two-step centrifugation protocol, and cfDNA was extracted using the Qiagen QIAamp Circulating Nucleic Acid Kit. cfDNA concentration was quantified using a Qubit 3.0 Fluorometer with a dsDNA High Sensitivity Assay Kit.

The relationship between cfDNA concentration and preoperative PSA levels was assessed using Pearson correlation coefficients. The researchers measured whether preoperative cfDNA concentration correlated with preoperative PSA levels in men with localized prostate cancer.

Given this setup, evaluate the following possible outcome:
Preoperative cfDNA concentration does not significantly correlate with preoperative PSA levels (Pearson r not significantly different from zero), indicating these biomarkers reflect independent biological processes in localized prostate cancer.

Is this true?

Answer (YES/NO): YES